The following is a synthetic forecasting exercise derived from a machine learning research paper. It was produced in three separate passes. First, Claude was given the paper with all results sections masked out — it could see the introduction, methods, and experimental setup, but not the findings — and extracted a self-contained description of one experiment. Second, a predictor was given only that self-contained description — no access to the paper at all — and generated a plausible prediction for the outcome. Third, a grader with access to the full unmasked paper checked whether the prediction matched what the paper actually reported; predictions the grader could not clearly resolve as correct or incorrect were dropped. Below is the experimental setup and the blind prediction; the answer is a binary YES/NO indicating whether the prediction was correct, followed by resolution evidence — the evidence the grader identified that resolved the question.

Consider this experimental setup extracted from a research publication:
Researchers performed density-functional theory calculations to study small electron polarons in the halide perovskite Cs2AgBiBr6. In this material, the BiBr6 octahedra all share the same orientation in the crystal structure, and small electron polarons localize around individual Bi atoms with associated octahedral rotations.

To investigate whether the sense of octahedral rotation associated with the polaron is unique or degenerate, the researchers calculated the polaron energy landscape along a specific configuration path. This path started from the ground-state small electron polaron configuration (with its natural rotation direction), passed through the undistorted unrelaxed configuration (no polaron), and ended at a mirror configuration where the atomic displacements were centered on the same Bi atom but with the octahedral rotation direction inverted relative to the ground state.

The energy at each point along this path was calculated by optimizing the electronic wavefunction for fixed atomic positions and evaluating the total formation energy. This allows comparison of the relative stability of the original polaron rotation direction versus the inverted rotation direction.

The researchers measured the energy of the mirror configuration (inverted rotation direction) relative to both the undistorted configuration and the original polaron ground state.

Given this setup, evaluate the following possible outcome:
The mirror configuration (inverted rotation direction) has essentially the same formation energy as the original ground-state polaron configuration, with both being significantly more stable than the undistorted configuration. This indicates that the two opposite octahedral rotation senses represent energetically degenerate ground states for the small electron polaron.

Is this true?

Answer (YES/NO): NO